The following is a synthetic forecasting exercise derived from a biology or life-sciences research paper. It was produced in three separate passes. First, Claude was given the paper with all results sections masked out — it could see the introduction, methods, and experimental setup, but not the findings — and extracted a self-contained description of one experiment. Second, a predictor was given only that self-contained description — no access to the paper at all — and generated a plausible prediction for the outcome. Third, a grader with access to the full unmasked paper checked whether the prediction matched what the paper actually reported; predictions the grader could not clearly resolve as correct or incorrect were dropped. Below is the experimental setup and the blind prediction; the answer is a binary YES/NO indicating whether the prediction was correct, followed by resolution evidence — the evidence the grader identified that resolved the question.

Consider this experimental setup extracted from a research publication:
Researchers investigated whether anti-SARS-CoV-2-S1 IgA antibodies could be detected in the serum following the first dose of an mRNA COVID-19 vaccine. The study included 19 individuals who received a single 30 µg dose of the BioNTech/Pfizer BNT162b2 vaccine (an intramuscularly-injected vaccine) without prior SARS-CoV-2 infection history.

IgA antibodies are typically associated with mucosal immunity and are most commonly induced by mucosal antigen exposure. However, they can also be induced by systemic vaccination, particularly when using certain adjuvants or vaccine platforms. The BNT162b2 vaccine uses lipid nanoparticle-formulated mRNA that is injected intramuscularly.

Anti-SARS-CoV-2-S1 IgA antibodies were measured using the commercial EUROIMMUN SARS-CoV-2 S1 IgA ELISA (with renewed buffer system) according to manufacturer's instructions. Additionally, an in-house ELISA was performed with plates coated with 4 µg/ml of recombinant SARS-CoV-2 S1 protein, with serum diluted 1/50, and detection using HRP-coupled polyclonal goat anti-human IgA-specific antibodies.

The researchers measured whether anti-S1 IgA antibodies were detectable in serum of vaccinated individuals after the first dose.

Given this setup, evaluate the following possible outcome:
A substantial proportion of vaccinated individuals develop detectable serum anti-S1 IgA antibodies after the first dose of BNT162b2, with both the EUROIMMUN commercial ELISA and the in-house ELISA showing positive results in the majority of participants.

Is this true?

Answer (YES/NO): YES